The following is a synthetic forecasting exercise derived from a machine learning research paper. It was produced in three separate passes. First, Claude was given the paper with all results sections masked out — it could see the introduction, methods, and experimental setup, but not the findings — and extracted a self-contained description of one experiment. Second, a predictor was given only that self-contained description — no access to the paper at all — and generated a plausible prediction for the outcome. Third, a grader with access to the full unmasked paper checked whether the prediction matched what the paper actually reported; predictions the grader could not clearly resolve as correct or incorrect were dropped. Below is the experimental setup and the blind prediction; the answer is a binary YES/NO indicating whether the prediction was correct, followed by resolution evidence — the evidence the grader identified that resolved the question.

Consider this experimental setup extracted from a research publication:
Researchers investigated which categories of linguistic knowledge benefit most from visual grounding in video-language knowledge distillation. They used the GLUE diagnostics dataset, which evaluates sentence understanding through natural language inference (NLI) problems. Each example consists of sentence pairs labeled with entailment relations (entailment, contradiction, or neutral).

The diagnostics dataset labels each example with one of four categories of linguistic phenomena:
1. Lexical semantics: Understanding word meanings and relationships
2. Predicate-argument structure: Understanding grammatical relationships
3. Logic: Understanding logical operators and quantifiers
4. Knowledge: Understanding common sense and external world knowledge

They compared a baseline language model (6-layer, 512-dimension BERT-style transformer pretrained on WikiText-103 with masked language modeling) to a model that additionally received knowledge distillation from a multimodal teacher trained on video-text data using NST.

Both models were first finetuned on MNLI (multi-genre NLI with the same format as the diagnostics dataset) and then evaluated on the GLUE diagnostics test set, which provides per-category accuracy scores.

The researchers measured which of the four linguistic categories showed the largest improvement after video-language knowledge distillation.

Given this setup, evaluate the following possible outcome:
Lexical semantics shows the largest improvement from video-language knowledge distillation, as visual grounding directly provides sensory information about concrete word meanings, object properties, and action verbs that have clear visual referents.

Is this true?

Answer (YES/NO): NO